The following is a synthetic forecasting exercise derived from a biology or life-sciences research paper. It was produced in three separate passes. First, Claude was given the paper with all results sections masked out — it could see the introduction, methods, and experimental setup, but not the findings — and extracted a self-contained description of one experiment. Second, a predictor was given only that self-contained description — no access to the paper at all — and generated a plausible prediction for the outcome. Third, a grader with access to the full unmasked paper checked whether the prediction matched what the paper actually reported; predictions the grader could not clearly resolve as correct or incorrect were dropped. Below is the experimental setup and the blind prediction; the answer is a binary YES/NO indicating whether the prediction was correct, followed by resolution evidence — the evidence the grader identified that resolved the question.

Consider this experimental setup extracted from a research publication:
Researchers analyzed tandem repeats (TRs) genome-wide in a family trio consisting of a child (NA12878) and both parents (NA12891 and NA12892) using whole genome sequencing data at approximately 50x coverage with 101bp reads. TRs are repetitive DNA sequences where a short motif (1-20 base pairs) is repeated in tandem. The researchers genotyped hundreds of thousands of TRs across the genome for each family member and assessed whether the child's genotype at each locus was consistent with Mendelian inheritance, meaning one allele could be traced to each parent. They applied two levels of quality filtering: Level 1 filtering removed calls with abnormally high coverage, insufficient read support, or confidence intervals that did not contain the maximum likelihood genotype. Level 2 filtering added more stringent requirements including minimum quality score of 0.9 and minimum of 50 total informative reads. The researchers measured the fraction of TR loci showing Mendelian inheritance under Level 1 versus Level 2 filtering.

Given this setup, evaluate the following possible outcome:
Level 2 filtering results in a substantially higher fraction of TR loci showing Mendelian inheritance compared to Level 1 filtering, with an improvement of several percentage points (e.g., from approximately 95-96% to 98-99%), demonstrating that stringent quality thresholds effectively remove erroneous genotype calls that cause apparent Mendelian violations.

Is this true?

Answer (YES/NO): NO